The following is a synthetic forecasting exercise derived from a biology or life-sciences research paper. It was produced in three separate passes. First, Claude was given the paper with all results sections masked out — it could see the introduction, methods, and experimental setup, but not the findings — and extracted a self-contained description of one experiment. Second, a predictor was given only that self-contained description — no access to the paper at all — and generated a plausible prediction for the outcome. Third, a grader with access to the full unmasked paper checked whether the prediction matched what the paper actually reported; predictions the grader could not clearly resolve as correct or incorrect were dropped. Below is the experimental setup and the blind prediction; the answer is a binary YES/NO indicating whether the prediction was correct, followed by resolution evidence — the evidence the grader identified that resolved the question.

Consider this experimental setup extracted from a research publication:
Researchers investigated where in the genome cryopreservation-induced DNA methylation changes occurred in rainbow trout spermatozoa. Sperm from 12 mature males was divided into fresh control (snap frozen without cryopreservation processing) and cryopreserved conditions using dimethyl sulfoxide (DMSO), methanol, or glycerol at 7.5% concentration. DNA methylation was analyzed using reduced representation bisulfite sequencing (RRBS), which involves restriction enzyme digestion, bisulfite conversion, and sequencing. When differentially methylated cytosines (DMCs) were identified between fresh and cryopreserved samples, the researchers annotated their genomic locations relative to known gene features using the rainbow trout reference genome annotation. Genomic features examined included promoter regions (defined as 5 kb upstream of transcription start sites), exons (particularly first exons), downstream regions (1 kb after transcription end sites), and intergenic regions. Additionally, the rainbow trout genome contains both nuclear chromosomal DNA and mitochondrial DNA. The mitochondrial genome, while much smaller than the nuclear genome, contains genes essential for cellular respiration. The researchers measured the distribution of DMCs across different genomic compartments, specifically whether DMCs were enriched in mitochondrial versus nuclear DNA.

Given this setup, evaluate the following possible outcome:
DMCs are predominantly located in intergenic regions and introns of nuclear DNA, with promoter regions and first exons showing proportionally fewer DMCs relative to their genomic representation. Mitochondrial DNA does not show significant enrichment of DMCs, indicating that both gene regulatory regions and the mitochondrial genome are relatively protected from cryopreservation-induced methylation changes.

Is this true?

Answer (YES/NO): NO